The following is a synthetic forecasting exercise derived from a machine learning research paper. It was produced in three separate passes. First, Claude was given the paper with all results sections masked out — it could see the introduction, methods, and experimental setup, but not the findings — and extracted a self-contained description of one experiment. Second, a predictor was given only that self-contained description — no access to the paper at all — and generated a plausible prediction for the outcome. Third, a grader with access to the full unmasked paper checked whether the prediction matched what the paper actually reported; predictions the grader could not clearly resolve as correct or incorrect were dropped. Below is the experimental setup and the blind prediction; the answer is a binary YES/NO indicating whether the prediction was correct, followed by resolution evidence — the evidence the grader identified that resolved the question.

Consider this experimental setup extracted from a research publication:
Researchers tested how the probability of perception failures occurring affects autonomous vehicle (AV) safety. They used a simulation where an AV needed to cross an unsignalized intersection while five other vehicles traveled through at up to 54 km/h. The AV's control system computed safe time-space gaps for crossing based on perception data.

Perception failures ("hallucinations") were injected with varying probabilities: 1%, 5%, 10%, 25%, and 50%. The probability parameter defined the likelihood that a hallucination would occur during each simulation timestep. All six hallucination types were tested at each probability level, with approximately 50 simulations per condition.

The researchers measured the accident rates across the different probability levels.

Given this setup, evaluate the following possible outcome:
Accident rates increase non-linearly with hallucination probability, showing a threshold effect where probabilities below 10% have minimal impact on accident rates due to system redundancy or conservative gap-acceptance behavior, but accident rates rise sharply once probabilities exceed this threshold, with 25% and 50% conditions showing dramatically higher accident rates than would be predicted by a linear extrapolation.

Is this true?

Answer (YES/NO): YES